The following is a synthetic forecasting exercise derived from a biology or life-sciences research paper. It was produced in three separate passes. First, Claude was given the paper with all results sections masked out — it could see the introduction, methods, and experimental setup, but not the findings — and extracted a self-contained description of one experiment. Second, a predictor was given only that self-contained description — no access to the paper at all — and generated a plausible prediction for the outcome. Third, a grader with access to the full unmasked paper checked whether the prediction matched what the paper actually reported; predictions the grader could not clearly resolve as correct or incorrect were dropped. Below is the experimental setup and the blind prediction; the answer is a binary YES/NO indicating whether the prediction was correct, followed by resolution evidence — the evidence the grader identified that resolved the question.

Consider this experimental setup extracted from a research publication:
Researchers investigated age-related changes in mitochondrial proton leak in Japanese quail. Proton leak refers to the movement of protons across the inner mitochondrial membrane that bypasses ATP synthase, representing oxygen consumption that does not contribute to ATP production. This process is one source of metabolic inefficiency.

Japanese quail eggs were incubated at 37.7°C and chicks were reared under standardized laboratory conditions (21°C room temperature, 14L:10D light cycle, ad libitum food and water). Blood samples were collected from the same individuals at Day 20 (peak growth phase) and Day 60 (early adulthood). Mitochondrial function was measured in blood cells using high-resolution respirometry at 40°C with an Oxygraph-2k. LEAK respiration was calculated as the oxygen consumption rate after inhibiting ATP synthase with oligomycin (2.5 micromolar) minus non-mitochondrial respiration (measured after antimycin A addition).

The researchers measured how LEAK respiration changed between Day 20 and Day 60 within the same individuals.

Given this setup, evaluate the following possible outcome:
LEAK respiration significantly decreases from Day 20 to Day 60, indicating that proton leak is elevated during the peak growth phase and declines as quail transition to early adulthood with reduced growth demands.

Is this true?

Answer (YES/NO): NO